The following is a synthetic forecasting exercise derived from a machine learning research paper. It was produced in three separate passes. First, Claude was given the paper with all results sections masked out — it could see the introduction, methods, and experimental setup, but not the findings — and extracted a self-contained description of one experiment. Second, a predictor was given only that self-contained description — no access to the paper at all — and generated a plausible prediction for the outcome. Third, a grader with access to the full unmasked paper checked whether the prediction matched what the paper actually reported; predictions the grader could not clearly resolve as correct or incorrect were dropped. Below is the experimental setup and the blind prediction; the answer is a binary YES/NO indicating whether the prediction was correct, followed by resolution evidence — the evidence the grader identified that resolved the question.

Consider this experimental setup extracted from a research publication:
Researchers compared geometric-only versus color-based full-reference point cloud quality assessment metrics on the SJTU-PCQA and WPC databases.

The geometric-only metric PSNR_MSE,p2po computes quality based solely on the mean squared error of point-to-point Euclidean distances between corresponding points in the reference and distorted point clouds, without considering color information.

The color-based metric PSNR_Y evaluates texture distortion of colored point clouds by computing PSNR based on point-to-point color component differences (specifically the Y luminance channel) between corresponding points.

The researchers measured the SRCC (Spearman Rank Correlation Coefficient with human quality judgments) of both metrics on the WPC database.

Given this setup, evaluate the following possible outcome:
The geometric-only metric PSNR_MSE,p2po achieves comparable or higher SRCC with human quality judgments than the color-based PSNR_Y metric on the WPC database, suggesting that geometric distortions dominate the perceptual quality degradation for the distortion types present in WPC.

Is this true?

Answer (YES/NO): NO